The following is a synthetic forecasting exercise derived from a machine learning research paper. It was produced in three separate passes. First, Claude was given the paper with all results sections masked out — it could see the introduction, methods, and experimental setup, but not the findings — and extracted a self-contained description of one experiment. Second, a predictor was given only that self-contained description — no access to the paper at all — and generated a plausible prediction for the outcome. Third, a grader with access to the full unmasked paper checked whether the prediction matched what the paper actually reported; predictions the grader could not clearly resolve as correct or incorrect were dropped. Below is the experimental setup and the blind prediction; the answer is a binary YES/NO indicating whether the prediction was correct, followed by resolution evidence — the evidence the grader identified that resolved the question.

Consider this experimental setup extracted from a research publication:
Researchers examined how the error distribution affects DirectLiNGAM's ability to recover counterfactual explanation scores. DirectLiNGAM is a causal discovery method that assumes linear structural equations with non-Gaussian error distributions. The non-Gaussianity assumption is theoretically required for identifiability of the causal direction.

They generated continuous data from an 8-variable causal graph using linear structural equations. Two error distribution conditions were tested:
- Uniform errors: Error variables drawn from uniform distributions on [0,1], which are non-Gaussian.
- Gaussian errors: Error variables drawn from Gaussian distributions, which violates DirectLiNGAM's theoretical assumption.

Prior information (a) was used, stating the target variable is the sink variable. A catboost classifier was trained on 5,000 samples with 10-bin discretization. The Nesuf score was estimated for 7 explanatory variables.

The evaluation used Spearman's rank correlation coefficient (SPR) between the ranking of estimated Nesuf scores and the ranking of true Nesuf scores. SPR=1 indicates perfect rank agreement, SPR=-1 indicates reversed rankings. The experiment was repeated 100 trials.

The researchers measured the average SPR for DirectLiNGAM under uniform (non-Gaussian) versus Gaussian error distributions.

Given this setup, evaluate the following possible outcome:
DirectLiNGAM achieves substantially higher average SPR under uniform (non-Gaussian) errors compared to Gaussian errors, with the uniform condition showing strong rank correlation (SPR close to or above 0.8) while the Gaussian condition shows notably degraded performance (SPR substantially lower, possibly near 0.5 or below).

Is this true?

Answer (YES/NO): NO